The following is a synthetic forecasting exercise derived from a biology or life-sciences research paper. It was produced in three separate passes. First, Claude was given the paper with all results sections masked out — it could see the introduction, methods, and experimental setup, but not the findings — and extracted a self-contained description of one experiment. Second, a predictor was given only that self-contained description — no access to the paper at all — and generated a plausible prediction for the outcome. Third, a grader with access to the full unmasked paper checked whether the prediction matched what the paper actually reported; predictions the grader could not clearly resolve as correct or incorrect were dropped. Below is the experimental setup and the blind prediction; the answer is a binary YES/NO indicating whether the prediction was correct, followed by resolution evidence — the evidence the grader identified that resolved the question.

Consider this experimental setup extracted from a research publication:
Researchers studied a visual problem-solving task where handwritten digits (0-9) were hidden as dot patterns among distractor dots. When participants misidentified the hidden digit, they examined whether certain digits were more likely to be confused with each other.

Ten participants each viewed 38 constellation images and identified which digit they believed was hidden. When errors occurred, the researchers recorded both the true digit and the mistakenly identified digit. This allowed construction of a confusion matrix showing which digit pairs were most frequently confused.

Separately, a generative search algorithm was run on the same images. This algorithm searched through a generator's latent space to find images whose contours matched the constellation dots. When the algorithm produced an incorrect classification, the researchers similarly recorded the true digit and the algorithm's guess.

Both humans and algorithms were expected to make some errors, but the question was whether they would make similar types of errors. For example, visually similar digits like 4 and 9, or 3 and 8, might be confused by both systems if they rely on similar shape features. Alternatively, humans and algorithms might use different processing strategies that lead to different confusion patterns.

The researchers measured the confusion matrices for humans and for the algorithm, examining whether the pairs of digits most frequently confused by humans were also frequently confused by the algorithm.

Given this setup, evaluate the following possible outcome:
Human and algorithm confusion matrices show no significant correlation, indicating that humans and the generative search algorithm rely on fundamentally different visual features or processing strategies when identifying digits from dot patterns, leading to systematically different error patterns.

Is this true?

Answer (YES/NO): NO